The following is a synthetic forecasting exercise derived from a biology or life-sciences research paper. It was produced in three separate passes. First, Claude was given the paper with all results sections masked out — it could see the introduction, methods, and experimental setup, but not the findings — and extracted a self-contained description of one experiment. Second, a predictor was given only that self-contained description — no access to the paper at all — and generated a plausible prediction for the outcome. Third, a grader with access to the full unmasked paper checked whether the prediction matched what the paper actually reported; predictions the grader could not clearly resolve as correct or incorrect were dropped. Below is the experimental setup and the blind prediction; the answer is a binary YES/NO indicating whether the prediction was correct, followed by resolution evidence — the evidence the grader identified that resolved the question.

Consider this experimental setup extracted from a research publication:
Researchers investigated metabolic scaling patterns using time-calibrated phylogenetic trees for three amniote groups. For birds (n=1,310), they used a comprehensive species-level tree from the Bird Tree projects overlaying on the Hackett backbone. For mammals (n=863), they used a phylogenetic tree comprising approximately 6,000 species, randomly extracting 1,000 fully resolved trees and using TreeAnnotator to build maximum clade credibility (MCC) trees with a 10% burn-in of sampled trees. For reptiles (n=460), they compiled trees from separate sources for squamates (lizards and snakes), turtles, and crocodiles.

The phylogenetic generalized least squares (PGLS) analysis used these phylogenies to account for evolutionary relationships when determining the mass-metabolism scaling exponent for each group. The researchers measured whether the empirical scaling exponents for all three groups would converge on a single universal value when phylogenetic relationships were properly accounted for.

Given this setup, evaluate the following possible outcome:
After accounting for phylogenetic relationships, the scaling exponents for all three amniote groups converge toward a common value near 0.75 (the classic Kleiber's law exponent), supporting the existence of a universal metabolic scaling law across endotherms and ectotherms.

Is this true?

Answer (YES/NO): NO